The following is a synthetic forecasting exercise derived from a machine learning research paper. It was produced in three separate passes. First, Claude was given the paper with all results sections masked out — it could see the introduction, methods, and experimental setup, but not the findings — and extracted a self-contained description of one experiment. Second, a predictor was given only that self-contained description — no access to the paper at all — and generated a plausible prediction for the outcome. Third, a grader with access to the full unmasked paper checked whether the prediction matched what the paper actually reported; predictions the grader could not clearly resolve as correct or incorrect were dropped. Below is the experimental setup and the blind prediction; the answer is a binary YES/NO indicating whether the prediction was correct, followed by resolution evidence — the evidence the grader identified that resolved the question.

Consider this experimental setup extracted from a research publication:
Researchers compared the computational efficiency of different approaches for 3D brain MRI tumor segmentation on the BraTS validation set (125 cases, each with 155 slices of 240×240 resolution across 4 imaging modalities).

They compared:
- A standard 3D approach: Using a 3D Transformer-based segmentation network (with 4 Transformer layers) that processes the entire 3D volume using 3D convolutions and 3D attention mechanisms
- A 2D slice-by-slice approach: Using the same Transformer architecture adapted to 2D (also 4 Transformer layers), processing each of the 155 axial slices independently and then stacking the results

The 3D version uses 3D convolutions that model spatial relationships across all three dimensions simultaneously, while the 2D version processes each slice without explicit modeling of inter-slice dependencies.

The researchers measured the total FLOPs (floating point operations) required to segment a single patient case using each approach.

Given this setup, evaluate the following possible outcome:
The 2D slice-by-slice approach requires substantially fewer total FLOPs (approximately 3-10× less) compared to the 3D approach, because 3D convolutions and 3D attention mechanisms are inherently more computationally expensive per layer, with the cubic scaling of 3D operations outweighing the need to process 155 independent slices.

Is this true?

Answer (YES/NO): NO